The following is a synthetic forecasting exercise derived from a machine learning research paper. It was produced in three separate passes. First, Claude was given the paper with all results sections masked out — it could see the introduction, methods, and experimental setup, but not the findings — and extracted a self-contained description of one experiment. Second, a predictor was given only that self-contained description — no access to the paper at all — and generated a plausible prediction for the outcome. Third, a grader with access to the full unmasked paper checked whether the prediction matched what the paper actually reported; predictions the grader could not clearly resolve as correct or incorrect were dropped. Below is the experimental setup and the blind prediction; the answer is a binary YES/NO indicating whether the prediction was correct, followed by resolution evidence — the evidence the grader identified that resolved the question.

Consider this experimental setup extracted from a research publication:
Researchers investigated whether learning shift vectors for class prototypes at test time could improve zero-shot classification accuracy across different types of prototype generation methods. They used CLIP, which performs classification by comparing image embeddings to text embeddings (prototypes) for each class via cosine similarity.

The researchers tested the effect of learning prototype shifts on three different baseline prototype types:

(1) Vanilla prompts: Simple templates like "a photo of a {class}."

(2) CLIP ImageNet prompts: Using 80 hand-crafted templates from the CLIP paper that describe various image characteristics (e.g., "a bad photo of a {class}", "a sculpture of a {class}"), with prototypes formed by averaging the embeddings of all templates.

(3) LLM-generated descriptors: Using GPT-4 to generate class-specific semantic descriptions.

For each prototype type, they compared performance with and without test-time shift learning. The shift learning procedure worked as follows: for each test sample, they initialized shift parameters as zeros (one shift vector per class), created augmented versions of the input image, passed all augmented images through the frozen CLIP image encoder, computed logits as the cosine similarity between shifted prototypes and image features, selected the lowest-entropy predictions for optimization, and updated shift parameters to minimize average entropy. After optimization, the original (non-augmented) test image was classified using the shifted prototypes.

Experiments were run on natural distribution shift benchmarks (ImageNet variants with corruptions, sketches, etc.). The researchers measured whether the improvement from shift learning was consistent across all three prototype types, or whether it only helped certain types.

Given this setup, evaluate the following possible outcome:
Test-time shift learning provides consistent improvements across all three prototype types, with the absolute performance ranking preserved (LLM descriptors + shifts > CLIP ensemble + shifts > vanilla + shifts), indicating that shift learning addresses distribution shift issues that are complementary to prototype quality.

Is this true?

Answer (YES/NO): YES